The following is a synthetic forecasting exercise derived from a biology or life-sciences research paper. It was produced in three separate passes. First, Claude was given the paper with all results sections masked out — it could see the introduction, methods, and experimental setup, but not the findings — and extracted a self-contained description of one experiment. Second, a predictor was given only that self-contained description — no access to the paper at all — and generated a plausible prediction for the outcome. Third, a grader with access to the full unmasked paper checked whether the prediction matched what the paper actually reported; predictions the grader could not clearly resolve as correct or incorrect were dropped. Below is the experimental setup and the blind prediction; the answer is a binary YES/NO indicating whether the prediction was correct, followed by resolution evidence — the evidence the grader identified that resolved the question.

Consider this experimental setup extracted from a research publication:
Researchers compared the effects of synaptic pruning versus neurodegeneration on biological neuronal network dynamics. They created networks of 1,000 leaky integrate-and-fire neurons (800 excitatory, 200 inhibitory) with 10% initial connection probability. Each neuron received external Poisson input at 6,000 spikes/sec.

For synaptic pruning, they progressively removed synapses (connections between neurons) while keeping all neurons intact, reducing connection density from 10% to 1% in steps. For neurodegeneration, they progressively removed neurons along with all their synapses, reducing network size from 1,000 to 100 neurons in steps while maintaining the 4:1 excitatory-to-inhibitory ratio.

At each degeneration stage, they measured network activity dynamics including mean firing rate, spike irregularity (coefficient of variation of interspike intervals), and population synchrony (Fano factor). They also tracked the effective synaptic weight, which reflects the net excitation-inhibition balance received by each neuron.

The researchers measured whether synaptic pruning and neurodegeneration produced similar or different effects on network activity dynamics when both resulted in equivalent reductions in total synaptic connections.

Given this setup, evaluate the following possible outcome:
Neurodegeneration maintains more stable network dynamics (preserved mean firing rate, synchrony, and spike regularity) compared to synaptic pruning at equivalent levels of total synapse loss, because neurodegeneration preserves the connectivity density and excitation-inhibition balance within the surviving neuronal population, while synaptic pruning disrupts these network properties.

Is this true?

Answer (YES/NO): NO